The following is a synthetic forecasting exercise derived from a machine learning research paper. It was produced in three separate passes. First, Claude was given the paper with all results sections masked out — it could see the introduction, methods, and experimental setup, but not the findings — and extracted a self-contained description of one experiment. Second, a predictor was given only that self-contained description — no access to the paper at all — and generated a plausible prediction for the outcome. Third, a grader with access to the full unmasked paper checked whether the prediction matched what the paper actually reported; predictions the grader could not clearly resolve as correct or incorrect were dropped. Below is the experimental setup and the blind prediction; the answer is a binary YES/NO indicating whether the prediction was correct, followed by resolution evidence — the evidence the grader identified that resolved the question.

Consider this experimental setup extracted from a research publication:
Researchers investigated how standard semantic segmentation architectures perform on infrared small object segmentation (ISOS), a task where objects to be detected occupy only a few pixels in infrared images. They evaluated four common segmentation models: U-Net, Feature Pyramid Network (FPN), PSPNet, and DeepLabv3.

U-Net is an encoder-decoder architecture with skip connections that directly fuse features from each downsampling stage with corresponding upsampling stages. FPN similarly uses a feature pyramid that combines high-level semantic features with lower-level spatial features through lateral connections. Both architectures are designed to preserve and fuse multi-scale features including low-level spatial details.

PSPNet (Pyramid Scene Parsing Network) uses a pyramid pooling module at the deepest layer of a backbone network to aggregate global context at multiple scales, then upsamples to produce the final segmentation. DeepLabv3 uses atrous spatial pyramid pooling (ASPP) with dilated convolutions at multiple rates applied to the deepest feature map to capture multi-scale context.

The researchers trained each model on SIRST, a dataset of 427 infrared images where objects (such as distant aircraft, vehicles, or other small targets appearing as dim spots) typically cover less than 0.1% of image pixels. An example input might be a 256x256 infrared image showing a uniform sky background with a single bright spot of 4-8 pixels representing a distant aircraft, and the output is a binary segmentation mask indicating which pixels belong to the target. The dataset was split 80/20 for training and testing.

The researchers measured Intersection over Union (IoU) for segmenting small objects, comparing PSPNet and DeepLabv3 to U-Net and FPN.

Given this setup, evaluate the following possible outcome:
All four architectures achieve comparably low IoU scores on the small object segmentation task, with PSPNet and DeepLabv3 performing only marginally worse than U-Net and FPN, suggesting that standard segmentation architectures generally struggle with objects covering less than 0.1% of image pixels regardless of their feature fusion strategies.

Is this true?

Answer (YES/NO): NO